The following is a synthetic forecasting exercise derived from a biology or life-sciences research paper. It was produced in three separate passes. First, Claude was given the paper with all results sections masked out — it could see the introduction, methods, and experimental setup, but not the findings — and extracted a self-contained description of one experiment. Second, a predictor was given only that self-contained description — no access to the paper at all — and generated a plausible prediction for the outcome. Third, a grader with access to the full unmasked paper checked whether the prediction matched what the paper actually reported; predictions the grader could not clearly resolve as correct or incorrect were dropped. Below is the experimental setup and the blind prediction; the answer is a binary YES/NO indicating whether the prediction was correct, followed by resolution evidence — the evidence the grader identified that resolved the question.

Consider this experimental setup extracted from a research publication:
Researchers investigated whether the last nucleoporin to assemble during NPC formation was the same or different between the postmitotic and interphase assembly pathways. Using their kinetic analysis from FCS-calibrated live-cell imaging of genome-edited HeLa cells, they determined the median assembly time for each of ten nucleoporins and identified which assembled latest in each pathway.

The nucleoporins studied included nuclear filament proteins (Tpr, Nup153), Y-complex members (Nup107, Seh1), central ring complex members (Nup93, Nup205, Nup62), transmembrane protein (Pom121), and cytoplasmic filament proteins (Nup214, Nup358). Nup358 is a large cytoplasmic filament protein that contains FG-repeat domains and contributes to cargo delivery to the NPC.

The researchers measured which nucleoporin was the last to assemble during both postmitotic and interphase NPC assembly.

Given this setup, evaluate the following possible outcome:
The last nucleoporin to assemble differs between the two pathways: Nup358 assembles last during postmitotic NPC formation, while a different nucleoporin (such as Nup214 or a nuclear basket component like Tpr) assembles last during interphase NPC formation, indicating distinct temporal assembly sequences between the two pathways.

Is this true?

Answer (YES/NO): NO